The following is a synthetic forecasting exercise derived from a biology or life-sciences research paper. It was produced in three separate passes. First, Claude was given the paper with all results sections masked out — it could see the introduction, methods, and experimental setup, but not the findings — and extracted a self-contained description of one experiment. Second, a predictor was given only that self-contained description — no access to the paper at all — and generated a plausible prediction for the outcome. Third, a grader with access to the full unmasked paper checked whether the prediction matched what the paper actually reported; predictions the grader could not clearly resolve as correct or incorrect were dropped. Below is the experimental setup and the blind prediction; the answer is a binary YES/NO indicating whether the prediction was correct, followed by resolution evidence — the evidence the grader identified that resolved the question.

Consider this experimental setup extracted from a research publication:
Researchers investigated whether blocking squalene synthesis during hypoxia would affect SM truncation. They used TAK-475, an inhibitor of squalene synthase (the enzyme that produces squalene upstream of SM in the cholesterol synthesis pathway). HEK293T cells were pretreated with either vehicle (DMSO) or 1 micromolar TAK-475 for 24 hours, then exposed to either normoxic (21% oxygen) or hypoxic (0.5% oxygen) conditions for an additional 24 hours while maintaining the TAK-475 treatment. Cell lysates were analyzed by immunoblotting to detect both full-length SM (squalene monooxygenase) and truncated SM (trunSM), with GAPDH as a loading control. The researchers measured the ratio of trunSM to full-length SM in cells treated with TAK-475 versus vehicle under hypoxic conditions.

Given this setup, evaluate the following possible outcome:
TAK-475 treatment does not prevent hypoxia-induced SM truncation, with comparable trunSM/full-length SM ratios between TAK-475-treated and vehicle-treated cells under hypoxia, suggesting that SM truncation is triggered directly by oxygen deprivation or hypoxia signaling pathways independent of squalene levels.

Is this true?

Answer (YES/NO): NO